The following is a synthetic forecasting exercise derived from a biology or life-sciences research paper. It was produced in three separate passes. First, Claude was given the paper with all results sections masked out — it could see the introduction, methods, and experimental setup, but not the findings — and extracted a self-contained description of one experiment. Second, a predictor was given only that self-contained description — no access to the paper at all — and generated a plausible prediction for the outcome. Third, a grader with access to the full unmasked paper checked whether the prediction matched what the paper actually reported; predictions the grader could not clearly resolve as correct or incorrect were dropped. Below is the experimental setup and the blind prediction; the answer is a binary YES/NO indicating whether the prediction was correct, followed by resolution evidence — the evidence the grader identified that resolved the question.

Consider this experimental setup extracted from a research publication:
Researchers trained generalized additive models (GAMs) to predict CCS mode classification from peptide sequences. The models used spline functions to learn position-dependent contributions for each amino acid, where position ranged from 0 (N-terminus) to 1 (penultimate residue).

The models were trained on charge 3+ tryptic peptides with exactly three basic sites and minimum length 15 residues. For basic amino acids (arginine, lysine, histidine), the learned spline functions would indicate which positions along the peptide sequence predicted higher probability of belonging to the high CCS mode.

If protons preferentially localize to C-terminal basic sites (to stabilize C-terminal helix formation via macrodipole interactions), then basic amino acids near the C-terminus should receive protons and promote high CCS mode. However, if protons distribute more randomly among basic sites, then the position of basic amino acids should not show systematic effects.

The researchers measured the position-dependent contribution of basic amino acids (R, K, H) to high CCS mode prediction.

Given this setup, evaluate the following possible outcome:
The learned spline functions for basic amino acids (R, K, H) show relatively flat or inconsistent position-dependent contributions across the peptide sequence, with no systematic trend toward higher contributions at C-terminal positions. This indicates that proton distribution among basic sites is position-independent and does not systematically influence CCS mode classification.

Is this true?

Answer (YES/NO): NO